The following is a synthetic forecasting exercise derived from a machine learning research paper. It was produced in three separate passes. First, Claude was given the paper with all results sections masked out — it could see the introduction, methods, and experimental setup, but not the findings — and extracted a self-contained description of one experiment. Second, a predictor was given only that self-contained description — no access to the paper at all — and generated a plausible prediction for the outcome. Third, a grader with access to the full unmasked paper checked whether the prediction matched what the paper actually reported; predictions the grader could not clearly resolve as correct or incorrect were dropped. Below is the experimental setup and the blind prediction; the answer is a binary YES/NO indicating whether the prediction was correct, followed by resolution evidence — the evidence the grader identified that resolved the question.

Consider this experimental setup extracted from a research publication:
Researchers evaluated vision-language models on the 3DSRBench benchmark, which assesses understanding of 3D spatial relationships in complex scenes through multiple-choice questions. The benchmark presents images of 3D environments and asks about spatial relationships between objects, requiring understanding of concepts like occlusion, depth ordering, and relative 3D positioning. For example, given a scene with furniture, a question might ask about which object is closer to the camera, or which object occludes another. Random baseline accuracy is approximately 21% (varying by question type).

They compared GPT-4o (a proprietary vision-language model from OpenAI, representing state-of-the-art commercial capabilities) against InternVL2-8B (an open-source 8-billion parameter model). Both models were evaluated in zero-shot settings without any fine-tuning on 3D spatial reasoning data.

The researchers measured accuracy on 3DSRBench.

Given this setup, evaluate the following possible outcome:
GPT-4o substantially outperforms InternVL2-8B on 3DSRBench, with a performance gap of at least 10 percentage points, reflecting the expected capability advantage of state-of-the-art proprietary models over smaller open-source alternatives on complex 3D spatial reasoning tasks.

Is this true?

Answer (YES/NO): NO